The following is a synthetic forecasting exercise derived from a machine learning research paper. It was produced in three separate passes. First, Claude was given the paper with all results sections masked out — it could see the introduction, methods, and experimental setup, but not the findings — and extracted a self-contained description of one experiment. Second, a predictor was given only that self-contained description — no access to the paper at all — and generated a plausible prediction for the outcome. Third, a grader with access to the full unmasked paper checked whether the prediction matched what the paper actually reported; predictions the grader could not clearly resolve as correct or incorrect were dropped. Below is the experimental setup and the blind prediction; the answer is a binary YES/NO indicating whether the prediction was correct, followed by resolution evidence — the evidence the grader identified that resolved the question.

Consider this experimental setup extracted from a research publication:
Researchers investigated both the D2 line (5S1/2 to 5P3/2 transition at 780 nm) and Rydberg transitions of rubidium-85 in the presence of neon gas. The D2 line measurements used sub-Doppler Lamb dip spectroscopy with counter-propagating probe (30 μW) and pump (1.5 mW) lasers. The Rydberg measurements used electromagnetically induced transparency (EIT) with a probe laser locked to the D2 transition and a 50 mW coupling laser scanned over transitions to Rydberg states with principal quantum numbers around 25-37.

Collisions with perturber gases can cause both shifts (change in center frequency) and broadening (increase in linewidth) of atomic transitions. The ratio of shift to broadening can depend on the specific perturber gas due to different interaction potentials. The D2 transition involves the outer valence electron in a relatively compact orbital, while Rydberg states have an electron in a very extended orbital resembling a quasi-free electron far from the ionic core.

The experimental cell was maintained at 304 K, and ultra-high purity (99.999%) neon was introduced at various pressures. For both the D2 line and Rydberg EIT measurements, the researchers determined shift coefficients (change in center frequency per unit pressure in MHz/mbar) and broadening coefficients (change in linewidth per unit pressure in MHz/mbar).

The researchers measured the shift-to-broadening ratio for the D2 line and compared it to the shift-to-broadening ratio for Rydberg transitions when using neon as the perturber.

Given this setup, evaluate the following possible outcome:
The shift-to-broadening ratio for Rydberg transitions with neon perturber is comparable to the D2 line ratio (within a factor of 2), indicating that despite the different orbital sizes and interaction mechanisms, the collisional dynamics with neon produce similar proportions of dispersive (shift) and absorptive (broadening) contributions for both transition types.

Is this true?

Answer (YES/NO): NO